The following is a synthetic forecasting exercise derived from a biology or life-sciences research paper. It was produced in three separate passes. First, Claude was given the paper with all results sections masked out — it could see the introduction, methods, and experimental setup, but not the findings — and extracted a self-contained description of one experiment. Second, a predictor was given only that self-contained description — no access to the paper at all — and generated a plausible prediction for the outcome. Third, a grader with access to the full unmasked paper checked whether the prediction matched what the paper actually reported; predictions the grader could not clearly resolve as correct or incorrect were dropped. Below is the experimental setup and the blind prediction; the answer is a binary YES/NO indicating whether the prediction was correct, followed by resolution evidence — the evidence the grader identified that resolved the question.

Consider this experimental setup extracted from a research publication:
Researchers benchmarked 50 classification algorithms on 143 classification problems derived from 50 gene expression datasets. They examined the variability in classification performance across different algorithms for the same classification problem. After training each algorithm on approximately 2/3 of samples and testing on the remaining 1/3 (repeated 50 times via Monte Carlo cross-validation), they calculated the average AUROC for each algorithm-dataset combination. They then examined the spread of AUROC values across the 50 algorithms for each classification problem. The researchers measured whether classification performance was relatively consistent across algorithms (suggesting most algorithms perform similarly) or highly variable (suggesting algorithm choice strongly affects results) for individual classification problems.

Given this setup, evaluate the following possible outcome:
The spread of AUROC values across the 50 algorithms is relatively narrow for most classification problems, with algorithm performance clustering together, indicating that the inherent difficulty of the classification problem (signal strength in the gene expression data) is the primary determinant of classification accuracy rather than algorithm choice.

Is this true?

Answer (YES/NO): NO